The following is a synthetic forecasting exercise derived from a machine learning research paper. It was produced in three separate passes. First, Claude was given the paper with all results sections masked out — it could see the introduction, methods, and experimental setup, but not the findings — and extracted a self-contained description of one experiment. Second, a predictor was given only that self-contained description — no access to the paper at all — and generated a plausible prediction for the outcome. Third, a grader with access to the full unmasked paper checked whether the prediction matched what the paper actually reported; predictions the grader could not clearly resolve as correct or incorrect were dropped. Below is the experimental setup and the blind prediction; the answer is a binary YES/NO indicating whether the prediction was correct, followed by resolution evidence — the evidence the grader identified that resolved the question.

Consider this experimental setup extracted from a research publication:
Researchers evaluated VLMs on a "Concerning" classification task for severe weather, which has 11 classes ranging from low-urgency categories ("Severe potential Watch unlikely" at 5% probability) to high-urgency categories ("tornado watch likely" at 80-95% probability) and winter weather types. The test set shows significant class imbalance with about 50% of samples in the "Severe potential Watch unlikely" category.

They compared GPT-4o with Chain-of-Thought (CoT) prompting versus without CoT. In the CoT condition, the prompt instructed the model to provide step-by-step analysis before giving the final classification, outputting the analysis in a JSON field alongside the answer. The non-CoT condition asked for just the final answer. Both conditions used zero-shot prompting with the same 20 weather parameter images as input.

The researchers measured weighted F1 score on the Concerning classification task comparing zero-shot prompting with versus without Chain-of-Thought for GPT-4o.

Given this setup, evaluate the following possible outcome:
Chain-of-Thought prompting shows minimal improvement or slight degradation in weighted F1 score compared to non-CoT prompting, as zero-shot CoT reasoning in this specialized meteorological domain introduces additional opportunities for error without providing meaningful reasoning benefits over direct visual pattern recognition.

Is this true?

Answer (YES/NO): YES